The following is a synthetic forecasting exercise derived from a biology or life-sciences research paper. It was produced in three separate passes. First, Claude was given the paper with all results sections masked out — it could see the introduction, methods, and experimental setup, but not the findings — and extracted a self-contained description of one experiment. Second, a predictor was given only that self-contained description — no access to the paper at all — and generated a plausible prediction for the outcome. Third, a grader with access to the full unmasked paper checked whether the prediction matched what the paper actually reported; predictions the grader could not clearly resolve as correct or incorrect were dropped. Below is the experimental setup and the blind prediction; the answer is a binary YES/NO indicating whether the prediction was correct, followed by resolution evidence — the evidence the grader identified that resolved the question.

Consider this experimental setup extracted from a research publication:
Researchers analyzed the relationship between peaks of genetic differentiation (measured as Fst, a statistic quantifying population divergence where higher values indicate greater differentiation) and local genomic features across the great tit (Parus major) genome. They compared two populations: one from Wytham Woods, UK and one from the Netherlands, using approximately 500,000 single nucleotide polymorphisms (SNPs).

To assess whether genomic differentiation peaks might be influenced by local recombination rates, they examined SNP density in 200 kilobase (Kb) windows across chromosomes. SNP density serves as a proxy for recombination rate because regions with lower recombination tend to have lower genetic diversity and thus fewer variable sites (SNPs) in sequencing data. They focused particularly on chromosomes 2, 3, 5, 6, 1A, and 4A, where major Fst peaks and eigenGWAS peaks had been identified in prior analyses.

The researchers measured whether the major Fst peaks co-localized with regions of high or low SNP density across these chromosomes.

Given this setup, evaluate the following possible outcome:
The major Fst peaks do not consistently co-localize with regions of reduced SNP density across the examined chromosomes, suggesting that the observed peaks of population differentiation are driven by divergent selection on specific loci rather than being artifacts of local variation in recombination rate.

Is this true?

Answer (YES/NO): NO